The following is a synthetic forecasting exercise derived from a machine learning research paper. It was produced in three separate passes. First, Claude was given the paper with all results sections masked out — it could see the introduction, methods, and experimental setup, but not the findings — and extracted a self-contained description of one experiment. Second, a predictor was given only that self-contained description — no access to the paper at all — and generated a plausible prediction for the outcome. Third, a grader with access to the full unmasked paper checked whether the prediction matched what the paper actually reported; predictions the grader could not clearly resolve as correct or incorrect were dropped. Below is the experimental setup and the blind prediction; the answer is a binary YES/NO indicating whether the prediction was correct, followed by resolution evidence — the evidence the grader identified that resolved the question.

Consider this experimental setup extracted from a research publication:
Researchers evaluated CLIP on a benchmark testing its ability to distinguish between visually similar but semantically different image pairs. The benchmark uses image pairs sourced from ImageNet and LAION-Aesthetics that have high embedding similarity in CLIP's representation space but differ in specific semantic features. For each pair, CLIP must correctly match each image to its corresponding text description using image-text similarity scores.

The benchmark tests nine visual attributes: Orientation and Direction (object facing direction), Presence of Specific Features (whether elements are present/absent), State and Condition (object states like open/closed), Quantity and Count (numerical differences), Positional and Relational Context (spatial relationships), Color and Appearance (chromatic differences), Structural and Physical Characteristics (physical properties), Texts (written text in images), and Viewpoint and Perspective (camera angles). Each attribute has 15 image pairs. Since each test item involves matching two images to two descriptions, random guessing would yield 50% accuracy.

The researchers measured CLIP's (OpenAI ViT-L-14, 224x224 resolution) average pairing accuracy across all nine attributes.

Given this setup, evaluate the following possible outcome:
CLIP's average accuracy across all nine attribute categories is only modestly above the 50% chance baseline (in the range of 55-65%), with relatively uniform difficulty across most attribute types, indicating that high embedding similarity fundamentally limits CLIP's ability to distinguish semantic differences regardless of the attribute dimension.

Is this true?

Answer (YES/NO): NO